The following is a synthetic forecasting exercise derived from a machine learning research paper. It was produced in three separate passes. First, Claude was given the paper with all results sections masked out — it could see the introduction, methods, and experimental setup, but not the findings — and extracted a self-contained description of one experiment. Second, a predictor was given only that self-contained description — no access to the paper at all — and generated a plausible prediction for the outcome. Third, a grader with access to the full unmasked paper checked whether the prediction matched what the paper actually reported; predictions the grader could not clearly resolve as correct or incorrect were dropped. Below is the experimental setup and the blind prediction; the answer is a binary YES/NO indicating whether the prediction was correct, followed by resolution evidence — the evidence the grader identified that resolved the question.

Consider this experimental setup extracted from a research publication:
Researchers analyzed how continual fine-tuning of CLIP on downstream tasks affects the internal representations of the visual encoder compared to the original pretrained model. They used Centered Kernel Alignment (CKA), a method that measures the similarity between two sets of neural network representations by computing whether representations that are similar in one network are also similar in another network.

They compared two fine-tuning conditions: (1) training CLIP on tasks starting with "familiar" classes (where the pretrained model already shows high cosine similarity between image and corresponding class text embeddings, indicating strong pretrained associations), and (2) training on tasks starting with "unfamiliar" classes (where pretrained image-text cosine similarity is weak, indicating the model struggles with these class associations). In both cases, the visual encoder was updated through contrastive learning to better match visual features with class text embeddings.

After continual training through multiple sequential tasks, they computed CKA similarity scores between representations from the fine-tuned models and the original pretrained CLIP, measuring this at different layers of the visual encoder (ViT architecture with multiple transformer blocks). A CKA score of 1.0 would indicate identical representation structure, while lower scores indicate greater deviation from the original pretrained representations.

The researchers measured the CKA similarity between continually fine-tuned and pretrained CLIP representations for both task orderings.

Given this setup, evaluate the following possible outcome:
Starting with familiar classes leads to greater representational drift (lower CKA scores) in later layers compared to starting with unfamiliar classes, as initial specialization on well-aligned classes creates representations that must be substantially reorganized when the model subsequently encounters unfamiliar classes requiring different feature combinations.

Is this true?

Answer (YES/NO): NO